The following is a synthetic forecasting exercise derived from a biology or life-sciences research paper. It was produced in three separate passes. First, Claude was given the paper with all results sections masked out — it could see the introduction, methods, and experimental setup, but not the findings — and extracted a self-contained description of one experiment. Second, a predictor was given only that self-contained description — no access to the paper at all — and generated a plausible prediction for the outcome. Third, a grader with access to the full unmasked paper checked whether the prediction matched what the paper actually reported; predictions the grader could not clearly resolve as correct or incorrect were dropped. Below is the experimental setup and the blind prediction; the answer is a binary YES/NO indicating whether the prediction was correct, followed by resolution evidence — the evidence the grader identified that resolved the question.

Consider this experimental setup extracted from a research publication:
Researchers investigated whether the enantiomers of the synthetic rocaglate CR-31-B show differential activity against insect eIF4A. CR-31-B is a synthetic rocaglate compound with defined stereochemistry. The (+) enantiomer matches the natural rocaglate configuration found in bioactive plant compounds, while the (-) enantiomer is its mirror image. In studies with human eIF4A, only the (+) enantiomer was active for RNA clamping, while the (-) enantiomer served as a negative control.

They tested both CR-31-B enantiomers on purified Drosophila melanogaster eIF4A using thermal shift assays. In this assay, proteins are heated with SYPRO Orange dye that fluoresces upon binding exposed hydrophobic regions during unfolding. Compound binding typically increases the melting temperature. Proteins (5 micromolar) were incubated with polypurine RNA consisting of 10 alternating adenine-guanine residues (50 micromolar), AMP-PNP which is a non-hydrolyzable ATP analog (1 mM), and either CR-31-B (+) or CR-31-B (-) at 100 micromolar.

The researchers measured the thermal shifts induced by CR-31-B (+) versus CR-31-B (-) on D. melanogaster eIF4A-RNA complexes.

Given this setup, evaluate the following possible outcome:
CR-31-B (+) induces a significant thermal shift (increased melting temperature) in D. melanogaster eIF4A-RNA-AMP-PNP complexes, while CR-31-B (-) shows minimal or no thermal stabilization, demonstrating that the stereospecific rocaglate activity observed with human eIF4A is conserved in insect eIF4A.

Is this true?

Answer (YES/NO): NO